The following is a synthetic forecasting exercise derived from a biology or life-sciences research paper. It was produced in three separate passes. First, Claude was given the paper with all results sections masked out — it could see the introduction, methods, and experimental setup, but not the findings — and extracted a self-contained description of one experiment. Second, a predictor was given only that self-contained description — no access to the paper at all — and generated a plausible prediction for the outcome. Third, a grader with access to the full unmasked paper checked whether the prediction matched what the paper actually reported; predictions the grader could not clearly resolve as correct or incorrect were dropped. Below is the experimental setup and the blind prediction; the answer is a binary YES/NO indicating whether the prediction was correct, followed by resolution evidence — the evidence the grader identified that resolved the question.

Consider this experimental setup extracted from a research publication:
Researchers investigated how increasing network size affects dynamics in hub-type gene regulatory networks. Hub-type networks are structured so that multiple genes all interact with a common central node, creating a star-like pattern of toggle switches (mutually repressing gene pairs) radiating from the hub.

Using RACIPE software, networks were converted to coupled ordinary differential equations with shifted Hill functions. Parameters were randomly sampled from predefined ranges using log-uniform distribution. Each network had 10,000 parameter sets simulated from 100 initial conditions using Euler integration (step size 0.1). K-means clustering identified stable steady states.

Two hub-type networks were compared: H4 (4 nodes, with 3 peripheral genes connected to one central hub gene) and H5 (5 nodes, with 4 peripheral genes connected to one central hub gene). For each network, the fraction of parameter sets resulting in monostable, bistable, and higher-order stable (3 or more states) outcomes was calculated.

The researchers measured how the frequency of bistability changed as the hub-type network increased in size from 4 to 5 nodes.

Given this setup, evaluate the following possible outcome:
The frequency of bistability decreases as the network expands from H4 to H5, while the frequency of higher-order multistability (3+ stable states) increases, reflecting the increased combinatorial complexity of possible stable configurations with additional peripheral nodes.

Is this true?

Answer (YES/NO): NO